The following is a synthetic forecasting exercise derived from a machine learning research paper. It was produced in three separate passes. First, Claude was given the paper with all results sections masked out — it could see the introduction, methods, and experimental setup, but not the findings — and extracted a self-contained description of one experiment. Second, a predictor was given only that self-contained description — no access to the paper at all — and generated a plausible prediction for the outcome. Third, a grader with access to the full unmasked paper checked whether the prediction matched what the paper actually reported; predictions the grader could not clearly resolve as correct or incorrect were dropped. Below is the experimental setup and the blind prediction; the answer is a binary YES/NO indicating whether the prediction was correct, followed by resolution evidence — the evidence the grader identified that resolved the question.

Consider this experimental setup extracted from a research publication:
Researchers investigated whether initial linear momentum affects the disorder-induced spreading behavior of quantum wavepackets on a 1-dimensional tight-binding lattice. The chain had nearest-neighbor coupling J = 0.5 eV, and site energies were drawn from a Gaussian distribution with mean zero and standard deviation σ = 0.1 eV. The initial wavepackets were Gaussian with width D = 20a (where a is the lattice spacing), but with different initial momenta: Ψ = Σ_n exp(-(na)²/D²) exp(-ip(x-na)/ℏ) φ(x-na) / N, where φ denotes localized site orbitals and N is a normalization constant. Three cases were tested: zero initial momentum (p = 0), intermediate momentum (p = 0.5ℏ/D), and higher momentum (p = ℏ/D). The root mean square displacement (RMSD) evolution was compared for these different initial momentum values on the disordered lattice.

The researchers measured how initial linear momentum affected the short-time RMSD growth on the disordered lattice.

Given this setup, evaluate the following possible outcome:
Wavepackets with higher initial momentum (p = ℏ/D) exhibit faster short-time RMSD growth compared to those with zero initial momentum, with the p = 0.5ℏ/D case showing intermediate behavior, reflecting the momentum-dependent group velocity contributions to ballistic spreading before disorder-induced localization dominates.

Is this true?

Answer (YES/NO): NO